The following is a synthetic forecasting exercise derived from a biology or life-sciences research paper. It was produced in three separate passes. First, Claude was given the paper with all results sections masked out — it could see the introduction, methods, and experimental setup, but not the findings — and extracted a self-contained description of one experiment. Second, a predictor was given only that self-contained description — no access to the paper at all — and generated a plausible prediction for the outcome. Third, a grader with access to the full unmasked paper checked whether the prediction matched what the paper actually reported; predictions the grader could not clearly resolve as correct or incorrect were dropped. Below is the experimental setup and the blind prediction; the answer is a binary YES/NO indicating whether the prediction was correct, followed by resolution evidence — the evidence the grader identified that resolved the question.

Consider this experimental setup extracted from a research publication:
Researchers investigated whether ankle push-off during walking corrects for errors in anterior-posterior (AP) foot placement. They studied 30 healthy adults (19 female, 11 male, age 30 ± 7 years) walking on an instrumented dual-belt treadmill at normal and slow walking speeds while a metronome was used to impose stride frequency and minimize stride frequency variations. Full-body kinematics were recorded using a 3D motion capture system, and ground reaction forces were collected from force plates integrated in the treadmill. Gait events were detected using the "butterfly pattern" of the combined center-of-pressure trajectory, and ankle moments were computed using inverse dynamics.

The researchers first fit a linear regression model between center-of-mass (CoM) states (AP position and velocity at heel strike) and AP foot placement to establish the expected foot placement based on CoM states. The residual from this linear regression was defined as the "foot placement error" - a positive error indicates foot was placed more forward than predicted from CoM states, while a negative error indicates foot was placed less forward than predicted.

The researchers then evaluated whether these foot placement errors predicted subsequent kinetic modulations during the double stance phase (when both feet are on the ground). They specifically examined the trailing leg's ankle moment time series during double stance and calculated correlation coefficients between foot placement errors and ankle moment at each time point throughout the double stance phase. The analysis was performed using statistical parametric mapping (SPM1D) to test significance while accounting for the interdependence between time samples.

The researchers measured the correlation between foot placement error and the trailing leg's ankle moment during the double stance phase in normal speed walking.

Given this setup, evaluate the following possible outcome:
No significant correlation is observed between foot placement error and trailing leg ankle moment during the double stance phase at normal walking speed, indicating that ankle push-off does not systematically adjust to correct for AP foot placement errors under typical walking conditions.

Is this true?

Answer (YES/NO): NO